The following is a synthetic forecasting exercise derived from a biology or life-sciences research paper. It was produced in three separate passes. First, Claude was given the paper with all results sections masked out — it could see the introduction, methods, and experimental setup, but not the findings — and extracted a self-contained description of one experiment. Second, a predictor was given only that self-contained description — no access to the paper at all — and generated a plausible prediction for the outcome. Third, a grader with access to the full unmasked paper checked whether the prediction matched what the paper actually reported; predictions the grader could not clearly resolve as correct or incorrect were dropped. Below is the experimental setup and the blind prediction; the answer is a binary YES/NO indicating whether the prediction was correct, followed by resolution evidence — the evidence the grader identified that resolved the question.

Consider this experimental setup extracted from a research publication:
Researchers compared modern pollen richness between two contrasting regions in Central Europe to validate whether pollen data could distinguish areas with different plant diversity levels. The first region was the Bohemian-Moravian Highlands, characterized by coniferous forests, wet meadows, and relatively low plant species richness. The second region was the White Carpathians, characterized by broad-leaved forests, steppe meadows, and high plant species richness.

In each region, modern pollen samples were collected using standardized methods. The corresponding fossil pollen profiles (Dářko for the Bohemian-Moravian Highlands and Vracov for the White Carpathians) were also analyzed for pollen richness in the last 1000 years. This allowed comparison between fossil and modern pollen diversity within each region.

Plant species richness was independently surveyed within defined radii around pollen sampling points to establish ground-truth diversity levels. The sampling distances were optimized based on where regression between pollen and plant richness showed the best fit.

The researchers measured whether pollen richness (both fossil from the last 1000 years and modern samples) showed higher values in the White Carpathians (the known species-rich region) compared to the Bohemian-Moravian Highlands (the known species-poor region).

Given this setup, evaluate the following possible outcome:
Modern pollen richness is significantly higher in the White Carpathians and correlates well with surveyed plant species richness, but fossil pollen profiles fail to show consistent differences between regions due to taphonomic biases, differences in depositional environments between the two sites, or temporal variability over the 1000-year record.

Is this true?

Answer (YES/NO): NO